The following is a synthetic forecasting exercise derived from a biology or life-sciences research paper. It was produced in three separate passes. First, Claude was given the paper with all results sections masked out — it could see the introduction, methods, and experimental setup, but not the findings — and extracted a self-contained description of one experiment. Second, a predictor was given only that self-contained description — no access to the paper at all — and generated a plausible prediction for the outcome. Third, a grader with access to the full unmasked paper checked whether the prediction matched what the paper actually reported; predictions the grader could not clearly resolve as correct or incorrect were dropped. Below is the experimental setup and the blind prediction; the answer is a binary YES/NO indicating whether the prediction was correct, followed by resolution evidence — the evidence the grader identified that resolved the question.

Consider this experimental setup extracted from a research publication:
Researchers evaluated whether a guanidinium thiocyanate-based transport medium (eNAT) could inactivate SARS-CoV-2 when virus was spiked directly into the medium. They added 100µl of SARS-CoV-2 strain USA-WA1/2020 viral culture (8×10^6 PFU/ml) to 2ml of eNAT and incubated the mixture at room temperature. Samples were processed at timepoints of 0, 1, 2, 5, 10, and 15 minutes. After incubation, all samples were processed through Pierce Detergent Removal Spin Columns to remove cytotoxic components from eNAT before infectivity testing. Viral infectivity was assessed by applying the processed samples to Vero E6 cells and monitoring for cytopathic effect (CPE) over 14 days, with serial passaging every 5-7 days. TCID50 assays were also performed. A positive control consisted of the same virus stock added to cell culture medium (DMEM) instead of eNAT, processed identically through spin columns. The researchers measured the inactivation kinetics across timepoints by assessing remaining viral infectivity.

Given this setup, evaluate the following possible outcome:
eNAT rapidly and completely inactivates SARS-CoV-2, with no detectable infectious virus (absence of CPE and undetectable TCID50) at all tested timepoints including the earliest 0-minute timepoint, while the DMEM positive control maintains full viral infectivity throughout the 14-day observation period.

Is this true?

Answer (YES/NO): NO